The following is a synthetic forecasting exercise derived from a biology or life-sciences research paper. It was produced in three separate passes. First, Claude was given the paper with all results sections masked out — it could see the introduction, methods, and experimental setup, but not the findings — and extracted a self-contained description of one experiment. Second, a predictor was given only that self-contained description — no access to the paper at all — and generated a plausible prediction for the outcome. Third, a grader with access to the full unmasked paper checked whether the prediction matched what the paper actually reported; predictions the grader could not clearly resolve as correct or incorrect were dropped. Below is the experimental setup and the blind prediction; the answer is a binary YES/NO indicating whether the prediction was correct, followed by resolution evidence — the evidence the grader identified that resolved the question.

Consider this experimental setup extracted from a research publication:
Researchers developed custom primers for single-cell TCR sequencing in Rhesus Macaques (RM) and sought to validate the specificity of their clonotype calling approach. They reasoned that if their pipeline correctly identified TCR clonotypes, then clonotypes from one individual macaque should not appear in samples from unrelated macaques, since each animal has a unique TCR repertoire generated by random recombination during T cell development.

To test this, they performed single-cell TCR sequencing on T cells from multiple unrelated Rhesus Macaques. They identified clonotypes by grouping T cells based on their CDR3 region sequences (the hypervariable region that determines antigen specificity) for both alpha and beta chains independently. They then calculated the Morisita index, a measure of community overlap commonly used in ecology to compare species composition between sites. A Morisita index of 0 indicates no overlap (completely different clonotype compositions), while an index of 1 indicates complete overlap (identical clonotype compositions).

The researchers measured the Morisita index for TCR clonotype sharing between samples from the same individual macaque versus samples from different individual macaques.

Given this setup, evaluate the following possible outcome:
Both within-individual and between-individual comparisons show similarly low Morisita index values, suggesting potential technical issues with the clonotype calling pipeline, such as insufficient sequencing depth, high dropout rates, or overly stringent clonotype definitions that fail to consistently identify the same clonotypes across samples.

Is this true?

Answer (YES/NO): NO